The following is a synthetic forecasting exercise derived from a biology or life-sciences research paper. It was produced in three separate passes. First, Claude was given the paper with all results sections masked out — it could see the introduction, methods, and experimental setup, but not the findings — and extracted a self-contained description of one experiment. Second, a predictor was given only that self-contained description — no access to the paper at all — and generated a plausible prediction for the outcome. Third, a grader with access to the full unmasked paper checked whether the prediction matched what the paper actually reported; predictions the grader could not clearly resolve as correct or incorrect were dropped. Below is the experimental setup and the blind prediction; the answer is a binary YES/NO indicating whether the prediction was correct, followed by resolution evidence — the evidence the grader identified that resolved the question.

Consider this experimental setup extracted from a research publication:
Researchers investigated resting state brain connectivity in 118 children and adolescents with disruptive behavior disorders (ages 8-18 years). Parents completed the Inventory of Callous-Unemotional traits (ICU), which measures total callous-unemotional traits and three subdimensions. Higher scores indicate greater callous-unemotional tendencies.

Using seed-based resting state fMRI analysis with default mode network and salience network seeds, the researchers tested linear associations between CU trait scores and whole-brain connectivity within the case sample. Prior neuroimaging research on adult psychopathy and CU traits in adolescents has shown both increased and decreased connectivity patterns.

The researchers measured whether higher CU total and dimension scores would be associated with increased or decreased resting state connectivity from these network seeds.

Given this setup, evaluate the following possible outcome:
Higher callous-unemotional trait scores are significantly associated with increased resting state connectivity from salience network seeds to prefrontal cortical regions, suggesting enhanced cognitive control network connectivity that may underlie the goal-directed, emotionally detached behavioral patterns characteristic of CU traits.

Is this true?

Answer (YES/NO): NO